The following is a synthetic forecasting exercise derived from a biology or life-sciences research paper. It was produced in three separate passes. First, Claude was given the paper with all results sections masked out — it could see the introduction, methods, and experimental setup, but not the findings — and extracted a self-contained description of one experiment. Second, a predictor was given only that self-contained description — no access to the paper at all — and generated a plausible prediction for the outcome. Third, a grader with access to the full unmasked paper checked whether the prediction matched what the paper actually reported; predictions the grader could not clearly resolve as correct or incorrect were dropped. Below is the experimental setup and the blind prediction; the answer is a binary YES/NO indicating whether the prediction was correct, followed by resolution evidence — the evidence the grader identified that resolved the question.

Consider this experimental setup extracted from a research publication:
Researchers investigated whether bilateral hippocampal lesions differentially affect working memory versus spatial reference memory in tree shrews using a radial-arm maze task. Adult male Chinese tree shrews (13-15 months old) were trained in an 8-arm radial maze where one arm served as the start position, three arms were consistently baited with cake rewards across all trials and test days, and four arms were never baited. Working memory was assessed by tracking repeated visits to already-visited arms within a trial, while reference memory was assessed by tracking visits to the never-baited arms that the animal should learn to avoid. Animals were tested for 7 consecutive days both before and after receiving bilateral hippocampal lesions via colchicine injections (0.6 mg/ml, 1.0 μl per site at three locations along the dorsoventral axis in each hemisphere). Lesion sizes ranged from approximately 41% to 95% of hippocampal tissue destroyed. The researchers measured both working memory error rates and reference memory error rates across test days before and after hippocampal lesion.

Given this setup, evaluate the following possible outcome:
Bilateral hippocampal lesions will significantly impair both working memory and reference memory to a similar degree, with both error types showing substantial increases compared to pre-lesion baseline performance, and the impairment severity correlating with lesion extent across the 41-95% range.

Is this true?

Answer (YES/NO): NO